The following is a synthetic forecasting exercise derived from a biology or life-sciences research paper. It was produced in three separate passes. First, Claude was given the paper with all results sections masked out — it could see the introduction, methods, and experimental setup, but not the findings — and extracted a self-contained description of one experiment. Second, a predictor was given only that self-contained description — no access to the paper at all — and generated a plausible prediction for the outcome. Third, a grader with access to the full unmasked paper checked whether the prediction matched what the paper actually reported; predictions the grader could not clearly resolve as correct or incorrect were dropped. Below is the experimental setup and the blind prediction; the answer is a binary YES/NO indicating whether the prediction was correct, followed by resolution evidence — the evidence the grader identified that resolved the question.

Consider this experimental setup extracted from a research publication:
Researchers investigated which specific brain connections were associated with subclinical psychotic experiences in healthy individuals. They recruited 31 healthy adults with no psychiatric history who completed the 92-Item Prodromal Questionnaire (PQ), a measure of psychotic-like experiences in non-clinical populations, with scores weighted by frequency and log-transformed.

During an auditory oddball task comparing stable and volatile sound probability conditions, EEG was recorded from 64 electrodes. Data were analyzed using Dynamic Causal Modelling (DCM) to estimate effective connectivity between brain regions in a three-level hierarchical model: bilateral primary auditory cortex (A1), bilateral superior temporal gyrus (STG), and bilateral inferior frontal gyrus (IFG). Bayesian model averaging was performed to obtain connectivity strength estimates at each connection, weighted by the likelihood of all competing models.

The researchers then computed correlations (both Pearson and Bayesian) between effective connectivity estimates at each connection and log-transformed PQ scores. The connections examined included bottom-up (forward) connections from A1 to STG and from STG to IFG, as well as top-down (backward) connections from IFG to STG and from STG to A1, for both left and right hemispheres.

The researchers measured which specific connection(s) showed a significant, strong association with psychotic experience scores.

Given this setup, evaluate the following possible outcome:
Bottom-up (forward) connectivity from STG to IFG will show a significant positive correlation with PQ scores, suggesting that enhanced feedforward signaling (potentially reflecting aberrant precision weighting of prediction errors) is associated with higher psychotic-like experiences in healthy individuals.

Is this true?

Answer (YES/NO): NO